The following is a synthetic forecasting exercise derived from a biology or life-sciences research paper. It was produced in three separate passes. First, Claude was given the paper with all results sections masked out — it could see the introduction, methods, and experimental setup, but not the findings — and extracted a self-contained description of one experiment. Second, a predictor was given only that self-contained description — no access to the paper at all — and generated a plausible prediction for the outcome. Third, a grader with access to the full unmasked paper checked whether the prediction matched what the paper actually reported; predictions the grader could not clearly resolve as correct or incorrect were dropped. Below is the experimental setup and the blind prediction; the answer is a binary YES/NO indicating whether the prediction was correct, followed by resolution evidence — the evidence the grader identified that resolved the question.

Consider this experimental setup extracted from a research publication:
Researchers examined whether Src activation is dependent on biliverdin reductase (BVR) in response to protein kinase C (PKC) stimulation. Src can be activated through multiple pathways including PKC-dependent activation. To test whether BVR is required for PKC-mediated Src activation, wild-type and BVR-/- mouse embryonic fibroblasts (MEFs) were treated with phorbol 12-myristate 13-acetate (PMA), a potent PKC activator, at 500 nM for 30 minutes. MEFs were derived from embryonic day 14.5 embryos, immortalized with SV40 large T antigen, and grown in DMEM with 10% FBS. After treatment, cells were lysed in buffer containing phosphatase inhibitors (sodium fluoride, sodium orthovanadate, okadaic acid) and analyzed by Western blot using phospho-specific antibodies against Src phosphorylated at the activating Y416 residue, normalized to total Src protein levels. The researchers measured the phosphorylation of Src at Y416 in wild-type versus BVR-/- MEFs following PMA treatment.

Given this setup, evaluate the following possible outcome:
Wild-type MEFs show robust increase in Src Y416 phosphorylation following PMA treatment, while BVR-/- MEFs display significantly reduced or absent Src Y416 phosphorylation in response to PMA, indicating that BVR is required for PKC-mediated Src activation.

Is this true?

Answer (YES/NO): YES